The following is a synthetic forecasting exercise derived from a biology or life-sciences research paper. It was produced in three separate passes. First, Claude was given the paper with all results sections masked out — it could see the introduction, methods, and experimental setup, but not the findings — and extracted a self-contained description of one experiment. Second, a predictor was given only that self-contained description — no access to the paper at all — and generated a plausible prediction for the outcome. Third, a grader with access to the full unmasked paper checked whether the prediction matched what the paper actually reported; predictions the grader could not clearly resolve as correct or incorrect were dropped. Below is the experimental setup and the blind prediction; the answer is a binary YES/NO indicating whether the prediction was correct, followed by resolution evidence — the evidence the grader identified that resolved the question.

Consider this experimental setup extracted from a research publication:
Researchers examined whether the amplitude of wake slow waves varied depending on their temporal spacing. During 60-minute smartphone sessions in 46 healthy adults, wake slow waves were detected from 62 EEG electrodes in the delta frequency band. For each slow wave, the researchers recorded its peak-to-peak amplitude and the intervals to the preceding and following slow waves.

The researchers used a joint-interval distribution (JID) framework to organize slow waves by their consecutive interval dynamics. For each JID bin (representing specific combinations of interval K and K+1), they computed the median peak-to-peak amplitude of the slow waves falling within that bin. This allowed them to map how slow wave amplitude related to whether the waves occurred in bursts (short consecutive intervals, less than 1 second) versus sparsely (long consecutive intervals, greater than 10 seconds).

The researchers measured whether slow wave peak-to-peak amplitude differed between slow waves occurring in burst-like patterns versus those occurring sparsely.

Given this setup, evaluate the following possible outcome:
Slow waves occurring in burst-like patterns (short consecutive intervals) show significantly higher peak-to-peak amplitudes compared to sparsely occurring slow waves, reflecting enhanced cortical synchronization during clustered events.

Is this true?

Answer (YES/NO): YES